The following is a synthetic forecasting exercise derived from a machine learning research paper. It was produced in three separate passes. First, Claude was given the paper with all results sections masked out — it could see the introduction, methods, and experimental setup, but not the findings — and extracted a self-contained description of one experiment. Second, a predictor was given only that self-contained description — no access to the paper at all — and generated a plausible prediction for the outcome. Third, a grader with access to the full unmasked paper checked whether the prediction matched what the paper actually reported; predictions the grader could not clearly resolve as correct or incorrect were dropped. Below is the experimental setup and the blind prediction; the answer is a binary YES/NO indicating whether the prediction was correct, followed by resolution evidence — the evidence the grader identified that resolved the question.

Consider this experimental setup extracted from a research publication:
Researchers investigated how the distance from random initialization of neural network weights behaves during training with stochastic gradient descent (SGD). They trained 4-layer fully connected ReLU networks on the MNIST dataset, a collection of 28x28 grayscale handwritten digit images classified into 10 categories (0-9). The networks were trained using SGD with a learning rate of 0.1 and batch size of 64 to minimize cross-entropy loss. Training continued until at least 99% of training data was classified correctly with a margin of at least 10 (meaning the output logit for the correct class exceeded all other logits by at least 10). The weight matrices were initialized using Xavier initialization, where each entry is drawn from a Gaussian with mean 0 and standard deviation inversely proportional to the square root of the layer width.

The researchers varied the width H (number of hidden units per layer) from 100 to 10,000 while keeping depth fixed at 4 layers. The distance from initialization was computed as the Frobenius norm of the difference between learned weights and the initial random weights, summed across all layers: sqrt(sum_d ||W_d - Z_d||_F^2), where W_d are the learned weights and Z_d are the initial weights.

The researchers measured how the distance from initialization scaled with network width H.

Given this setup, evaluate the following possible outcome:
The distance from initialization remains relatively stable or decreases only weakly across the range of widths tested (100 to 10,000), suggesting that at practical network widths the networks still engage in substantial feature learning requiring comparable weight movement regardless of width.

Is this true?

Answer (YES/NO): YES